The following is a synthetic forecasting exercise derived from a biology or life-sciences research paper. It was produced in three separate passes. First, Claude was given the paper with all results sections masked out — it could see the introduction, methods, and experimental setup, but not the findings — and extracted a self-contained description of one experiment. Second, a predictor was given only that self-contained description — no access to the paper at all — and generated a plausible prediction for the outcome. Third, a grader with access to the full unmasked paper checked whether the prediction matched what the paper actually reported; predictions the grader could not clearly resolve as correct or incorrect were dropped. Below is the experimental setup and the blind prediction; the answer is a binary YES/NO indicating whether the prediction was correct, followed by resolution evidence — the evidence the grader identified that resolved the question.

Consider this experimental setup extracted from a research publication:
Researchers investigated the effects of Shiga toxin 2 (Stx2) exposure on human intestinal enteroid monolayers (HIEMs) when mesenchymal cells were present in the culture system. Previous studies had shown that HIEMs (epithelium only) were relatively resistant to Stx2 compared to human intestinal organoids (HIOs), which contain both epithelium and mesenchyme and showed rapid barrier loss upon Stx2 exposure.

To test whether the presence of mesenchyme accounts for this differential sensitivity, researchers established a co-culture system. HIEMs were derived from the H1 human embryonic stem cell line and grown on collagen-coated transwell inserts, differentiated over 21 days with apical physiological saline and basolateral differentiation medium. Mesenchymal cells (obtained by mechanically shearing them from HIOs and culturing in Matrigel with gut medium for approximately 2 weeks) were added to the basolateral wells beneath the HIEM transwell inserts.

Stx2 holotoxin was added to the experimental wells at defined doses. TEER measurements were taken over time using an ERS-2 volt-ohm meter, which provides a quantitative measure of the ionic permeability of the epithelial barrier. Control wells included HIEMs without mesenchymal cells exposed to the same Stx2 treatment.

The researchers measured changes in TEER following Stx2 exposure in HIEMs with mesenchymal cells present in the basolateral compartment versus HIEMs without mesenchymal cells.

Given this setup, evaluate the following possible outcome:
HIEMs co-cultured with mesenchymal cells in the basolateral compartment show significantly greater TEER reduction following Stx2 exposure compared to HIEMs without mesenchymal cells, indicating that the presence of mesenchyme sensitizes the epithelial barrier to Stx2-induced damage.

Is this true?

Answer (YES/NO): YES